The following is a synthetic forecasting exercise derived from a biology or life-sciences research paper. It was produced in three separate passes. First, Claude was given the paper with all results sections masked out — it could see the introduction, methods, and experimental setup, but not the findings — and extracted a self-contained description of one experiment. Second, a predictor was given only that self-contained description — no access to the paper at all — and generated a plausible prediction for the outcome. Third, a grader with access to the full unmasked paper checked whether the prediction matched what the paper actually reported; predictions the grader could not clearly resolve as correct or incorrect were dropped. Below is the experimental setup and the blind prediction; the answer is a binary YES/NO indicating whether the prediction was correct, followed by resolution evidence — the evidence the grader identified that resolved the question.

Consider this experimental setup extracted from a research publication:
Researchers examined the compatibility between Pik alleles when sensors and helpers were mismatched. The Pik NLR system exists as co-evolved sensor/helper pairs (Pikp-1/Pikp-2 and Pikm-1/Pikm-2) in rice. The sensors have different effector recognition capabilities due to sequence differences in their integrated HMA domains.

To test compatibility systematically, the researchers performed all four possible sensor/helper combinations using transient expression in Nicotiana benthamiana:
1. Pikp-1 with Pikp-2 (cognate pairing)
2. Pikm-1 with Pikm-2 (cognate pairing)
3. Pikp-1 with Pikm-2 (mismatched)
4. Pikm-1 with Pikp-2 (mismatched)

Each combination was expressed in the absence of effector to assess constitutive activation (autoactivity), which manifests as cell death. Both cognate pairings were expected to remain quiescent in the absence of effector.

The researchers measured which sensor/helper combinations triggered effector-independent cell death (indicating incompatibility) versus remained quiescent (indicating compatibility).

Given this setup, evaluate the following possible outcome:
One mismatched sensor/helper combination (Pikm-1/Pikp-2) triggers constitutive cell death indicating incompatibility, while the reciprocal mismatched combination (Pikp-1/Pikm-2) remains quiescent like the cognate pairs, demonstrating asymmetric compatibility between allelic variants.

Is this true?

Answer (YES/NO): NO